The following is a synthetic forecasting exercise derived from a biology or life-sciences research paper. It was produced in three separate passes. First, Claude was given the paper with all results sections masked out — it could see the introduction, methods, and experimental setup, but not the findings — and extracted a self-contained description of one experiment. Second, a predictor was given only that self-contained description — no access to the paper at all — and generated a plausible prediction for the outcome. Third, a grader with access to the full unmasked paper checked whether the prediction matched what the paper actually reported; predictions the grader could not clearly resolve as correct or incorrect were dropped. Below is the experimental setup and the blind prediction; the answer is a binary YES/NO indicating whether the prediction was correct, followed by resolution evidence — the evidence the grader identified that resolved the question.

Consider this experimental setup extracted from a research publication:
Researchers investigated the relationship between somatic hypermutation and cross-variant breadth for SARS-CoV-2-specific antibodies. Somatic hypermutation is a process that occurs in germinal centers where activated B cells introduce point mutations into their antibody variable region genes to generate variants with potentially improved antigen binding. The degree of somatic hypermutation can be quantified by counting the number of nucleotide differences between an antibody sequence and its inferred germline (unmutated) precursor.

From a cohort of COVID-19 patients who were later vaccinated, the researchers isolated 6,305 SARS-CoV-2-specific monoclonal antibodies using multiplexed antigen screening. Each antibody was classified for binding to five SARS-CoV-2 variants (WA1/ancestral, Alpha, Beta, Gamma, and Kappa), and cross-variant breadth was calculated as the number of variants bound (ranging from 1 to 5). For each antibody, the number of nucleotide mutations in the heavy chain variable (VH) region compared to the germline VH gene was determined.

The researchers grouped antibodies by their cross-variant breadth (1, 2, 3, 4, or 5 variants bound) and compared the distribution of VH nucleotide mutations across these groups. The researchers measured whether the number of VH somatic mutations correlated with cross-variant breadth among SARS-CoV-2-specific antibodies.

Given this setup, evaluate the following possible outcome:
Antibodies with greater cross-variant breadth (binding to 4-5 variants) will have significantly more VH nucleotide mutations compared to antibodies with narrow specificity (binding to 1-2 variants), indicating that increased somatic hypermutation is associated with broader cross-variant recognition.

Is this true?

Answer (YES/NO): YES